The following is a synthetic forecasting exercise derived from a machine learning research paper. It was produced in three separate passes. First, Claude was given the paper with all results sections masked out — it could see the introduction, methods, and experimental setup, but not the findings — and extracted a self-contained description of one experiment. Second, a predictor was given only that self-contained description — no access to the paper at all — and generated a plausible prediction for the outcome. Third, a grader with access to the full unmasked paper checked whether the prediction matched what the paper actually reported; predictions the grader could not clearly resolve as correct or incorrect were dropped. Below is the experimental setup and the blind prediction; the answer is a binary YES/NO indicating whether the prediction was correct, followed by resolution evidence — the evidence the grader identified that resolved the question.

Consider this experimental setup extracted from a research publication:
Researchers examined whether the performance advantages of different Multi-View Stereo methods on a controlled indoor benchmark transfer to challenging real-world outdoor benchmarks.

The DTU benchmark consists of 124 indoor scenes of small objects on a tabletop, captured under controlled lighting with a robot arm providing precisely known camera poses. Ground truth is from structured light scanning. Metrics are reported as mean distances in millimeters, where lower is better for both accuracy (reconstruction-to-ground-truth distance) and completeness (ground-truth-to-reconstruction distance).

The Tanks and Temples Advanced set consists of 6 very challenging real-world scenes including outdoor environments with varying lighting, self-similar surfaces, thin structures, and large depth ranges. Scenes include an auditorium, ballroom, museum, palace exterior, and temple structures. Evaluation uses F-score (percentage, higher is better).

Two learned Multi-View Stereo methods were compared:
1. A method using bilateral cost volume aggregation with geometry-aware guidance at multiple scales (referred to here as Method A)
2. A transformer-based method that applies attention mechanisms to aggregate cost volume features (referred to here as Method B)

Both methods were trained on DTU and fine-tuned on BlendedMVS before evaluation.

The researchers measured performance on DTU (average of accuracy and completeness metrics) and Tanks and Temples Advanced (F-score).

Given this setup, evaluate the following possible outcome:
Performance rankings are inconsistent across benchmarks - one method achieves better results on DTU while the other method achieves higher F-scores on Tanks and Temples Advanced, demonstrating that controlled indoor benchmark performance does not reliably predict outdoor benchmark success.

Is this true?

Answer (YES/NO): NO